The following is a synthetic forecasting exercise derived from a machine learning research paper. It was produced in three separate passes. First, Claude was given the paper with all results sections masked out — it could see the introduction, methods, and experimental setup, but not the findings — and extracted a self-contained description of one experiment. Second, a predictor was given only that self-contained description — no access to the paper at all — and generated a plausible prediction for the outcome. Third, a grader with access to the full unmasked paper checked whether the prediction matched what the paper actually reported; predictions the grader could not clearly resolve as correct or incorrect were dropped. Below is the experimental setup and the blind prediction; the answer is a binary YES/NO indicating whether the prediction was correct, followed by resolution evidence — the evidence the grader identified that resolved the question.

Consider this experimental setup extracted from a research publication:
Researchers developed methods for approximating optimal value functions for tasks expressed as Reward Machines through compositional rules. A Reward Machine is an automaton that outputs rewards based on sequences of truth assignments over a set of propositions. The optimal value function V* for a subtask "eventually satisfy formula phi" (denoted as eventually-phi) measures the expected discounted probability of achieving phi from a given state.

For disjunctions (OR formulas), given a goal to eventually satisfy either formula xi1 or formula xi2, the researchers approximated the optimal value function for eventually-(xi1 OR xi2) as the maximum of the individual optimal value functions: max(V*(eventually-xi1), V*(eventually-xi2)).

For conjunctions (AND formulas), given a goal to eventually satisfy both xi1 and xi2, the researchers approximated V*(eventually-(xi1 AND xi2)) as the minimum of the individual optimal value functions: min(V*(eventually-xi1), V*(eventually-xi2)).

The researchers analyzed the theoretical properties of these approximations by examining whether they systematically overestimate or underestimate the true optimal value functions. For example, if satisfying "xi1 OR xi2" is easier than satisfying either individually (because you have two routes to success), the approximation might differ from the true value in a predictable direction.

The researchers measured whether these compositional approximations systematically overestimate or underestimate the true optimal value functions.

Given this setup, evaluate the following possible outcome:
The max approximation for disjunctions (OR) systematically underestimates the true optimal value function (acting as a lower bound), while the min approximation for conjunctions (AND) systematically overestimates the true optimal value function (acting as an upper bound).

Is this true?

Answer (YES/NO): YES